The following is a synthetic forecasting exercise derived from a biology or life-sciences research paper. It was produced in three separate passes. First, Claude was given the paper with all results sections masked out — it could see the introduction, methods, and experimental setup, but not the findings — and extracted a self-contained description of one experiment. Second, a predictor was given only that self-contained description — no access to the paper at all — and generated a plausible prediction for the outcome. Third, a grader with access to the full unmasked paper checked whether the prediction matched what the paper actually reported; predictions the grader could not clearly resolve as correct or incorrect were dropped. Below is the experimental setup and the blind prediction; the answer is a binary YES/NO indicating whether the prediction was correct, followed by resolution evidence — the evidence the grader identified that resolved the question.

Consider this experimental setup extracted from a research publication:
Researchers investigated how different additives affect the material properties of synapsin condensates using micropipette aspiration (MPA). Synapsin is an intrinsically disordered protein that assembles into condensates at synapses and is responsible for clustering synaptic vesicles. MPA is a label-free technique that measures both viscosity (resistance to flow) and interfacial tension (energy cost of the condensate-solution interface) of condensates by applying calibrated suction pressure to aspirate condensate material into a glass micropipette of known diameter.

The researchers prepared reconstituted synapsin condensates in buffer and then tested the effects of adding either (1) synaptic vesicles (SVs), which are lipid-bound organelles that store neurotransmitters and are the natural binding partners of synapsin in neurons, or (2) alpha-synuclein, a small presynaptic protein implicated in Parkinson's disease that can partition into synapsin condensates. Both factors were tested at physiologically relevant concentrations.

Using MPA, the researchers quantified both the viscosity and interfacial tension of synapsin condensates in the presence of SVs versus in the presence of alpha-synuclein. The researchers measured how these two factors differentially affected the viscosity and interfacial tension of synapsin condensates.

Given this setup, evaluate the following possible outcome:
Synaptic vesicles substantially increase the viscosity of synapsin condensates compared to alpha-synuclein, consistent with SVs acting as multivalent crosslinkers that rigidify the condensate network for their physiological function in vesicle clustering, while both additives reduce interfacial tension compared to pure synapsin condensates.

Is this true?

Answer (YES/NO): NO